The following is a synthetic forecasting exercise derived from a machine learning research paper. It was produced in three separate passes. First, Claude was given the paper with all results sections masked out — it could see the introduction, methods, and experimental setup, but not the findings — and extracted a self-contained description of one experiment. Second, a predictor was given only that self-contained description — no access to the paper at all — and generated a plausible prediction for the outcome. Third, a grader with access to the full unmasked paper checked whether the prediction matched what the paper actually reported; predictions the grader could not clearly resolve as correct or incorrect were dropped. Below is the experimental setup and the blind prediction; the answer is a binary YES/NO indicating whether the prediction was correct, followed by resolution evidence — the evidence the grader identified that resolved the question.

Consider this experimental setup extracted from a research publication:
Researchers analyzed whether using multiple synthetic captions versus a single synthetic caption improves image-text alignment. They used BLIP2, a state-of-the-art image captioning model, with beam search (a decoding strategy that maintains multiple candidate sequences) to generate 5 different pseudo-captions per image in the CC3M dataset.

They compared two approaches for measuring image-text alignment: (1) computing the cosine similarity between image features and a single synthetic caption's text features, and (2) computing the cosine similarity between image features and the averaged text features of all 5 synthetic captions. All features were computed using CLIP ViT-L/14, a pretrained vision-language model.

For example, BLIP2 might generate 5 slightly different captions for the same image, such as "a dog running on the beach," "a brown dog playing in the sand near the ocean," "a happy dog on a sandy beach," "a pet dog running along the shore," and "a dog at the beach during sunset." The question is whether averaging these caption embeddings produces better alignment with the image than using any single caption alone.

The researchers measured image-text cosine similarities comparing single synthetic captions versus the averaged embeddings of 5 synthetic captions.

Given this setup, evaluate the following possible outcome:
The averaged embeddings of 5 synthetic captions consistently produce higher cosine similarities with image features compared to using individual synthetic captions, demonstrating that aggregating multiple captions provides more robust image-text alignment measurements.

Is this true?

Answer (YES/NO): YES